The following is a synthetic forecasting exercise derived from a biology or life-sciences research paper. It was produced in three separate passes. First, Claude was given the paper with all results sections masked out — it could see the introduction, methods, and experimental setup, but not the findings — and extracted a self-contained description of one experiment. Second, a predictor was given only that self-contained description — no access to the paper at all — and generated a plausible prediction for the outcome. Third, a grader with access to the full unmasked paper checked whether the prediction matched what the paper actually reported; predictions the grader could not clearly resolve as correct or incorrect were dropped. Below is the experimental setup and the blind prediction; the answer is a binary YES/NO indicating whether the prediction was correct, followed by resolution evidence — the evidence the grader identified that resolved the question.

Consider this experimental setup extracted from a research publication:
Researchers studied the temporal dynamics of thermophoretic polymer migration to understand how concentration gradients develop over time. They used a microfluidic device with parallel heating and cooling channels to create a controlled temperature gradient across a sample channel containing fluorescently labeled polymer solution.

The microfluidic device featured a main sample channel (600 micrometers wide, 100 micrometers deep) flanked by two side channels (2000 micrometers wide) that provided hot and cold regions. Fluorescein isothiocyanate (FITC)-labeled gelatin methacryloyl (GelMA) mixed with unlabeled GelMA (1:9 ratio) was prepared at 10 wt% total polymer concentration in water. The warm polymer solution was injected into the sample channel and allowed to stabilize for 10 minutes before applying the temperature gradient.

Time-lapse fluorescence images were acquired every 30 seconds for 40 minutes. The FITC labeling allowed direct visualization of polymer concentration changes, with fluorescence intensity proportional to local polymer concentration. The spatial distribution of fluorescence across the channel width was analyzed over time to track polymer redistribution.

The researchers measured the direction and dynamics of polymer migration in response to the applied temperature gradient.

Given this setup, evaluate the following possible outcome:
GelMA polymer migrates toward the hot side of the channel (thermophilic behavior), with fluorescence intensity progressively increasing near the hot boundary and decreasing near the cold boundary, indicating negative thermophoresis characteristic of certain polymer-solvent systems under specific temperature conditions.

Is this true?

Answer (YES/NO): NO